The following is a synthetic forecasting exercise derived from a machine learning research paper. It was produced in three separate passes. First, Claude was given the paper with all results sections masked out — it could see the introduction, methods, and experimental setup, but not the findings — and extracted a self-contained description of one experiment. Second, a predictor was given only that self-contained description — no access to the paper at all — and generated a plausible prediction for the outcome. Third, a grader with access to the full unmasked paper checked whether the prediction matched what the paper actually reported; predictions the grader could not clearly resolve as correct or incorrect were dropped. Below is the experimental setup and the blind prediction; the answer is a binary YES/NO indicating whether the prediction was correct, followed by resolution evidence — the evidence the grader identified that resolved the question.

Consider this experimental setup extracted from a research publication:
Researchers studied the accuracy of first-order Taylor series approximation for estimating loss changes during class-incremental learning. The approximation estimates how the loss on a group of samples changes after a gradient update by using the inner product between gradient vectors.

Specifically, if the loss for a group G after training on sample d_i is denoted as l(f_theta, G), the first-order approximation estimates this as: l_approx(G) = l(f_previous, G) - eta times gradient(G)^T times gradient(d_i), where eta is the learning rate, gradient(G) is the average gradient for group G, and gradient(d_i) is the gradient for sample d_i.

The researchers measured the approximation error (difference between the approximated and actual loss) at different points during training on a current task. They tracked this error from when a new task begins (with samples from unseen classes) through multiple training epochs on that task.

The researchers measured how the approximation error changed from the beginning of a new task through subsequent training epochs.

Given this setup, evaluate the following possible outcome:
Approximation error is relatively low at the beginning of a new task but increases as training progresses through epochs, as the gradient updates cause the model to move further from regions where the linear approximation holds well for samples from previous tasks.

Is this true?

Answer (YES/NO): NO